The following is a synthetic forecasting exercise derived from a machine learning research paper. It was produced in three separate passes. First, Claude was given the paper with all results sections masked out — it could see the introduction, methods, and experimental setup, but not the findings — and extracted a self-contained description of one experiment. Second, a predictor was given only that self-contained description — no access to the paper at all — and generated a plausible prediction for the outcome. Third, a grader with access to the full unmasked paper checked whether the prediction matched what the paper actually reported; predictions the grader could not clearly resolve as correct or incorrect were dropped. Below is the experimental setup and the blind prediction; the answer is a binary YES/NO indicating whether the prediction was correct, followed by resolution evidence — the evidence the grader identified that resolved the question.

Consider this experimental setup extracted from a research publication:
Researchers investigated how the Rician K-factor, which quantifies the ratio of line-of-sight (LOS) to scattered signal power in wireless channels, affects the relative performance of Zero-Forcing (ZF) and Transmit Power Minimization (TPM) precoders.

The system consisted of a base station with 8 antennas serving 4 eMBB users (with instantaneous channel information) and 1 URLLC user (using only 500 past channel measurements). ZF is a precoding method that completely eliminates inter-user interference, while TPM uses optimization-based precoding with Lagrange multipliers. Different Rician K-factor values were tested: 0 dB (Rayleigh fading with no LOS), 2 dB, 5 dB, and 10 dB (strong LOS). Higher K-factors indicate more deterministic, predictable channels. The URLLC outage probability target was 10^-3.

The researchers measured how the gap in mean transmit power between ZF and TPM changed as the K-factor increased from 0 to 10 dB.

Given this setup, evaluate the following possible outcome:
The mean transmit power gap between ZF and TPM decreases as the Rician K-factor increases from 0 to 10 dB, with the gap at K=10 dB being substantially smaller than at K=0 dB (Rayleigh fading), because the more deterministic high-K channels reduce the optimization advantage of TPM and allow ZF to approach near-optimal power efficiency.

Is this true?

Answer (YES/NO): NO